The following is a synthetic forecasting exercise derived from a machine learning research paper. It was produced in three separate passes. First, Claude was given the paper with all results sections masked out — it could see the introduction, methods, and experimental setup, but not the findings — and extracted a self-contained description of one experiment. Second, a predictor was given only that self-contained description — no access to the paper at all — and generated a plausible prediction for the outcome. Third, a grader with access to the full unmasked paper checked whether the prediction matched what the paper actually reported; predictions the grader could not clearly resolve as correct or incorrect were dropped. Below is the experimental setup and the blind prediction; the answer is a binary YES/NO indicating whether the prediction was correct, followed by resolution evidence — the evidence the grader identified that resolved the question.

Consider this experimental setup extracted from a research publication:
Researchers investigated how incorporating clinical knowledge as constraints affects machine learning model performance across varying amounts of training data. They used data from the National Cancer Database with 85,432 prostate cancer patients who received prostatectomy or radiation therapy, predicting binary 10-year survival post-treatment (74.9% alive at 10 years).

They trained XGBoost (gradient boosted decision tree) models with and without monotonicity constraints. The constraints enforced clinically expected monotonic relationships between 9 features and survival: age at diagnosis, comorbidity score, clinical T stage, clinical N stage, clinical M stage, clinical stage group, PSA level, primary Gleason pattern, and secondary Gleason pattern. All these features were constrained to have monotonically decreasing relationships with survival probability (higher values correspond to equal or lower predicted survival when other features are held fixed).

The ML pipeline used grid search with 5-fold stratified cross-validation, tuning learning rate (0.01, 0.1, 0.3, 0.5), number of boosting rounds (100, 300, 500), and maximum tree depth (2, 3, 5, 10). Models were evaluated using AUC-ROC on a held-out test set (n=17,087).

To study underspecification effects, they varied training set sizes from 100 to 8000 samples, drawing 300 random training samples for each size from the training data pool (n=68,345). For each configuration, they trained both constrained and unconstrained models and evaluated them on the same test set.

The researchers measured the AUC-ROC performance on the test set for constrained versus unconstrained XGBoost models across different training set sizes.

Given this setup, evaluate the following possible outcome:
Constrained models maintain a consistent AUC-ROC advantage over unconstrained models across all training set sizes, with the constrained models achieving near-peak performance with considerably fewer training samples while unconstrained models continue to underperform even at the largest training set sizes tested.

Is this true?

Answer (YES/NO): NO